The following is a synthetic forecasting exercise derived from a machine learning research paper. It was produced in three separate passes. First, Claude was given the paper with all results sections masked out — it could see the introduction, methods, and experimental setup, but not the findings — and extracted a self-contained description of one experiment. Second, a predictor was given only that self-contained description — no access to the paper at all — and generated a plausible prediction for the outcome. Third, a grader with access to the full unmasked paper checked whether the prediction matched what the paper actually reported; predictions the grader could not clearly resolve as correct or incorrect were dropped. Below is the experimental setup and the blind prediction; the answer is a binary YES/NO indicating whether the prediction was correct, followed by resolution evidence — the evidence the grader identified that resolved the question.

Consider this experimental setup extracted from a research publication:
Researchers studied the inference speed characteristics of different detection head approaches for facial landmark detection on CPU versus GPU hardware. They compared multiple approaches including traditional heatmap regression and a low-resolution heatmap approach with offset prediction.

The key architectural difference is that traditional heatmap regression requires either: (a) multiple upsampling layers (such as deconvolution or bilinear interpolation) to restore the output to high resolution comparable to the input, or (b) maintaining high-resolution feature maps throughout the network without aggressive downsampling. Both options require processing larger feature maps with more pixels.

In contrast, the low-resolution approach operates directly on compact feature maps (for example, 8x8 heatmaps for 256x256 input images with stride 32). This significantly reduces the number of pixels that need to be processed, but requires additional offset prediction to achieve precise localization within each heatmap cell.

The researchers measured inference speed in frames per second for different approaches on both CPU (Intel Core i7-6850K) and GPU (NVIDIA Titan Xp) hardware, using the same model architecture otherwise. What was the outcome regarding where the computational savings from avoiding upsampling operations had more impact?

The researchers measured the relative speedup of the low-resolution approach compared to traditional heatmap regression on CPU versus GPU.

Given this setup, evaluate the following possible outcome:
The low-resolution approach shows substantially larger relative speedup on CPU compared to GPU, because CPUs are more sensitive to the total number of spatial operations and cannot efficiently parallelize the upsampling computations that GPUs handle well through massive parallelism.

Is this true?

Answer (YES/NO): YES